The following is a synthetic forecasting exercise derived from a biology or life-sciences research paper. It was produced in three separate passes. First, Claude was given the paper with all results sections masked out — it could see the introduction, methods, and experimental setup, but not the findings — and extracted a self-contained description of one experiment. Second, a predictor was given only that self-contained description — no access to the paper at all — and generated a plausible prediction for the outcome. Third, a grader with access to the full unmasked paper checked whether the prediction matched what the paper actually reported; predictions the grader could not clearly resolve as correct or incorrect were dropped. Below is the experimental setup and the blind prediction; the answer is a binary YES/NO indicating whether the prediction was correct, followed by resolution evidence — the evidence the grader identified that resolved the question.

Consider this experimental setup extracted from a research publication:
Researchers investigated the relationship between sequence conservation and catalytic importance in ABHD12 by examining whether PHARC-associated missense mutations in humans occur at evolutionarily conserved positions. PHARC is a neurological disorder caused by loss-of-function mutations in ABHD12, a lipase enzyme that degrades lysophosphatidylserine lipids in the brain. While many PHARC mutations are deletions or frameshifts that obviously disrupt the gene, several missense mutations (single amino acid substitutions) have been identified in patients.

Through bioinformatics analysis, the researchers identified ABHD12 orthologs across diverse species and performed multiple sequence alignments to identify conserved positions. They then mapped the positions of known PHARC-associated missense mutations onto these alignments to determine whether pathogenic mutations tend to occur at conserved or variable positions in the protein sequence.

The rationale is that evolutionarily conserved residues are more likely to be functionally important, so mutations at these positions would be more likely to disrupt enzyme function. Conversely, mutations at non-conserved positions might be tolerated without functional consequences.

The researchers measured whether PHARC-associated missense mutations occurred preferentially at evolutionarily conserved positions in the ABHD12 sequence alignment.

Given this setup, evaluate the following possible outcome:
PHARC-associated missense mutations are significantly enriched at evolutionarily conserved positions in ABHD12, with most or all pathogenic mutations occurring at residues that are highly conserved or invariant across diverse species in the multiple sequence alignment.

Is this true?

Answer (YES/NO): YES